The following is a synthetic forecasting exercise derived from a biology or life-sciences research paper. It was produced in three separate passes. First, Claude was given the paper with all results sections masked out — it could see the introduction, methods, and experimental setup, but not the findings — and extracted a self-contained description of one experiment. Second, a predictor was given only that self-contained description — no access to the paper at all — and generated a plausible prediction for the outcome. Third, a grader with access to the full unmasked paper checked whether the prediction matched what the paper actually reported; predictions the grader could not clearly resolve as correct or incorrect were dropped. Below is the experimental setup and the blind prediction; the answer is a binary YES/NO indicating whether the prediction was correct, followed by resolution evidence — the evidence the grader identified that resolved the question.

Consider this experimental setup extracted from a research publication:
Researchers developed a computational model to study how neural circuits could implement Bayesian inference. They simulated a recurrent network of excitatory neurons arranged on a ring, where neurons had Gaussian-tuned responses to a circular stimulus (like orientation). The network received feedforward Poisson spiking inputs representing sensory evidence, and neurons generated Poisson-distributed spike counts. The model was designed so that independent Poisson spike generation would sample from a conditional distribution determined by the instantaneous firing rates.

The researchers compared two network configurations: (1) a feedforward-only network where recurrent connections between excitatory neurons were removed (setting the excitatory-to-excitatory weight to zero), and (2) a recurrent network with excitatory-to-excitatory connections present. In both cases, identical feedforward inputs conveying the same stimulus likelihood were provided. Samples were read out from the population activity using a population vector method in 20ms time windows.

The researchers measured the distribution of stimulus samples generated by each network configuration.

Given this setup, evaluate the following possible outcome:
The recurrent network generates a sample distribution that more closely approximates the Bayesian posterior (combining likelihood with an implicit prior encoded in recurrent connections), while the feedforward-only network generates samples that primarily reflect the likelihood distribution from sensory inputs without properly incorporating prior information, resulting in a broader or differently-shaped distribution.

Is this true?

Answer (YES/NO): YES